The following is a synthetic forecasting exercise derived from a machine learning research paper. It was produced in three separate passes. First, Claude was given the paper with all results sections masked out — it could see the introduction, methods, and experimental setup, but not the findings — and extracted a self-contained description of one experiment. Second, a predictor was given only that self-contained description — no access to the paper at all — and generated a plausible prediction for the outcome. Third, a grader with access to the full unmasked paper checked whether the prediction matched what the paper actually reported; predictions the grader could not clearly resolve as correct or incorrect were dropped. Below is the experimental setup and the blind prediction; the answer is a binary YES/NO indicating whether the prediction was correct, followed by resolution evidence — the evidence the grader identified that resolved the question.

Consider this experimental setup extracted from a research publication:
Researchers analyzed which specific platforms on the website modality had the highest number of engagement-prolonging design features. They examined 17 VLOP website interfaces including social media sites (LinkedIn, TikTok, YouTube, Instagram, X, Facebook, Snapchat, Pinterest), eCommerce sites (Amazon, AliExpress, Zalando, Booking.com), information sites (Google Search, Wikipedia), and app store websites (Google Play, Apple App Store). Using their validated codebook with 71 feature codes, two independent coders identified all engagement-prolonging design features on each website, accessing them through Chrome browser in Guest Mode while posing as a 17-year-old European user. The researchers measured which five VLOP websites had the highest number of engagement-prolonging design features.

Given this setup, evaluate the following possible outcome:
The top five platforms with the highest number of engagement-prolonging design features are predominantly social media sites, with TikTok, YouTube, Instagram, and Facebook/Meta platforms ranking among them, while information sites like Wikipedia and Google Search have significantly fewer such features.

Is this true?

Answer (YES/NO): NO